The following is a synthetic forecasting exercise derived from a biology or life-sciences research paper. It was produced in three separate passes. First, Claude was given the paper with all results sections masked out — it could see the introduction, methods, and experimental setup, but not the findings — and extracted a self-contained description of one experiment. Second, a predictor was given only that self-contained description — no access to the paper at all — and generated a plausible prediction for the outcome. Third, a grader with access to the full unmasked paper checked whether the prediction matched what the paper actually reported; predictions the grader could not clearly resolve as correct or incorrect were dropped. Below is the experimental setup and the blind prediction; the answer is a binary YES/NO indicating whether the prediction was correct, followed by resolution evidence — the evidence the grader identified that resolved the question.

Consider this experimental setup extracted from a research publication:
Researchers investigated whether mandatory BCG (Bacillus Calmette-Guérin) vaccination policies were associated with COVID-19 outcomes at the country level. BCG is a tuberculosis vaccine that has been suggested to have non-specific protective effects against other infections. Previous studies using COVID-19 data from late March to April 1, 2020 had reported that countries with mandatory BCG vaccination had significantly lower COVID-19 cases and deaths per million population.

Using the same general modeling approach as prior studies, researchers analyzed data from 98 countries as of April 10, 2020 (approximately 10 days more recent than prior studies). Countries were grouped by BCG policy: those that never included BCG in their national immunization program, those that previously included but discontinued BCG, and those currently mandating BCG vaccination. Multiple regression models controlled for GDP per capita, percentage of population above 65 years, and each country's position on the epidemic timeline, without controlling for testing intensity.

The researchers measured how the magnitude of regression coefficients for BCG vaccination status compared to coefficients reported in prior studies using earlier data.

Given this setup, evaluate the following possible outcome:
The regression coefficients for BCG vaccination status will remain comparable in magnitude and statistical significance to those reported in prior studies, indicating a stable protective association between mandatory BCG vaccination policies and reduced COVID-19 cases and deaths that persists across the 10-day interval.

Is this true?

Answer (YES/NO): NO